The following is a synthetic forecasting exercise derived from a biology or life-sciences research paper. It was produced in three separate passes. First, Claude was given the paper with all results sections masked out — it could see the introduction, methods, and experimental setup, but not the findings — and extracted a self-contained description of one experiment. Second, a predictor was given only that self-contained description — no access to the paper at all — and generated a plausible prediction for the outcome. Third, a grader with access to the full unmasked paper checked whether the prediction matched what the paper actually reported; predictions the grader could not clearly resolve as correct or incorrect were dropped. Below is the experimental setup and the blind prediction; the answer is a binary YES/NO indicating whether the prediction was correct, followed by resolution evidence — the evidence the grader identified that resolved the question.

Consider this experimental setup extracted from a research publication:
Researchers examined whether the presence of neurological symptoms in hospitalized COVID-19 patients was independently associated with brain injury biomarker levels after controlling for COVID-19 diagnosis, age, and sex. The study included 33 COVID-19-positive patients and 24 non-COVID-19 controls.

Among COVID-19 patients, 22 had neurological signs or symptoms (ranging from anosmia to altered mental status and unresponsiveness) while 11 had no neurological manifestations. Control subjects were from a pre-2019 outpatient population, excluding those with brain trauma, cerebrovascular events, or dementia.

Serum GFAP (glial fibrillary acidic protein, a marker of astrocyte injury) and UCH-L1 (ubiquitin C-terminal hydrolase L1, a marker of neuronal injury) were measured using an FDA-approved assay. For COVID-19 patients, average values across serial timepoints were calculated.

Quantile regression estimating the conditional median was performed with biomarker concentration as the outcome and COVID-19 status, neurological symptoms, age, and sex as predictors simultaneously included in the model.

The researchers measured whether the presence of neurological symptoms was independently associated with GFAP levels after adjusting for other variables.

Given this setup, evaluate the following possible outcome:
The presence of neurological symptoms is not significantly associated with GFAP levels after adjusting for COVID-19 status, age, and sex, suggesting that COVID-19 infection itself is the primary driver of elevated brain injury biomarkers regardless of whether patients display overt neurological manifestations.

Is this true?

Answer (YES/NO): YES